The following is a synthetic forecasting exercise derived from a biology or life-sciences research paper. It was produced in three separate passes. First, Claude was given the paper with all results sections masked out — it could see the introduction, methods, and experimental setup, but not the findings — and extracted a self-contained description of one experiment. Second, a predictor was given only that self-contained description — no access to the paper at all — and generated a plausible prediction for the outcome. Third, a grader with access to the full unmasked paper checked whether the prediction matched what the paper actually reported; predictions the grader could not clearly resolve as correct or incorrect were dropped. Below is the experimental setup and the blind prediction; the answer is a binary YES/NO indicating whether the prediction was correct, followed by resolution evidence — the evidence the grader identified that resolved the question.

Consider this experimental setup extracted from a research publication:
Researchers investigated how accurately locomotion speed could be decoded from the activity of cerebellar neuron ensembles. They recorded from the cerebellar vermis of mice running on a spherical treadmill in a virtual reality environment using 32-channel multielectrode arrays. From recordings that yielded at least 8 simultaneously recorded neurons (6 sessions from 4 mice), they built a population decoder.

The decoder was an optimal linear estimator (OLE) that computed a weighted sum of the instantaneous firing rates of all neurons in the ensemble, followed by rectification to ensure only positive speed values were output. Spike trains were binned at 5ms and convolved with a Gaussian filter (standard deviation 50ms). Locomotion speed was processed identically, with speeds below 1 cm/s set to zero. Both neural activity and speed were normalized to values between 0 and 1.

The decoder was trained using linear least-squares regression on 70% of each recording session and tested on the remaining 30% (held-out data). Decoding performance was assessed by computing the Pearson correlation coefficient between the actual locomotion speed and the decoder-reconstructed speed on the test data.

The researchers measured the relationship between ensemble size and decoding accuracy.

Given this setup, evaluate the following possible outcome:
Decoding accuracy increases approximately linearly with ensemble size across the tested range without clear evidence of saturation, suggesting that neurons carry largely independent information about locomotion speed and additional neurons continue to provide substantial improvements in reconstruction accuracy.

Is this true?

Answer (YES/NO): NO